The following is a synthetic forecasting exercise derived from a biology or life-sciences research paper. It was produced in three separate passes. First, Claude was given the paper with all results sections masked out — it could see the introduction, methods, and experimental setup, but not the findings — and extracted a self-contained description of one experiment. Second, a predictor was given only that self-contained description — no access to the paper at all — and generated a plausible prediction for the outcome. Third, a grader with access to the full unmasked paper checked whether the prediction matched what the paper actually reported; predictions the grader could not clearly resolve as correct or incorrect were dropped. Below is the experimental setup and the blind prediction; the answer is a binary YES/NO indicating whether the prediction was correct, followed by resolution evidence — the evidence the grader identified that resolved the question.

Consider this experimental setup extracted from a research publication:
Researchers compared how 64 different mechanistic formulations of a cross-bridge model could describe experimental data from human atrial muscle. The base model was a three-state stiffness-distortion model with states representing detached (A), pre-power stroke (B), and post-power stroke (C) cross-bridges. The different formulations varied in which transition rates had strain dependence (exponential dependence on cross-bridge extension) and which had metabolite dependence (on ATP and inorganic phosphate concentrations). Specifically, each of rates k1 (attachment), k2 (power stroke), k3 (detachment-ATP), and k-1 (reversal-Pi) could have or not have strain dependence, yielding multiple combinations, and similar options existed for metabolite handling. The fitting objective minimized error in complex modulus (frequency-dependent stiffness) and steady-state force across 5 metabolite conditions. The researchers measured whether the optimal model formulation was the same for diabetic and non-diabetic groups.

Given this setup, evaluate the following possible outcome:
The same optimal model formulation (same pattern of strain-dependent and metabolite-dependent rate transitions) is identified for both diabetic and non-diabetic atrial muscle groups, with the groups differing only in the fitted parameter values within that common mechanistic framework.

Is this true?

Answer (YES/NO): YES